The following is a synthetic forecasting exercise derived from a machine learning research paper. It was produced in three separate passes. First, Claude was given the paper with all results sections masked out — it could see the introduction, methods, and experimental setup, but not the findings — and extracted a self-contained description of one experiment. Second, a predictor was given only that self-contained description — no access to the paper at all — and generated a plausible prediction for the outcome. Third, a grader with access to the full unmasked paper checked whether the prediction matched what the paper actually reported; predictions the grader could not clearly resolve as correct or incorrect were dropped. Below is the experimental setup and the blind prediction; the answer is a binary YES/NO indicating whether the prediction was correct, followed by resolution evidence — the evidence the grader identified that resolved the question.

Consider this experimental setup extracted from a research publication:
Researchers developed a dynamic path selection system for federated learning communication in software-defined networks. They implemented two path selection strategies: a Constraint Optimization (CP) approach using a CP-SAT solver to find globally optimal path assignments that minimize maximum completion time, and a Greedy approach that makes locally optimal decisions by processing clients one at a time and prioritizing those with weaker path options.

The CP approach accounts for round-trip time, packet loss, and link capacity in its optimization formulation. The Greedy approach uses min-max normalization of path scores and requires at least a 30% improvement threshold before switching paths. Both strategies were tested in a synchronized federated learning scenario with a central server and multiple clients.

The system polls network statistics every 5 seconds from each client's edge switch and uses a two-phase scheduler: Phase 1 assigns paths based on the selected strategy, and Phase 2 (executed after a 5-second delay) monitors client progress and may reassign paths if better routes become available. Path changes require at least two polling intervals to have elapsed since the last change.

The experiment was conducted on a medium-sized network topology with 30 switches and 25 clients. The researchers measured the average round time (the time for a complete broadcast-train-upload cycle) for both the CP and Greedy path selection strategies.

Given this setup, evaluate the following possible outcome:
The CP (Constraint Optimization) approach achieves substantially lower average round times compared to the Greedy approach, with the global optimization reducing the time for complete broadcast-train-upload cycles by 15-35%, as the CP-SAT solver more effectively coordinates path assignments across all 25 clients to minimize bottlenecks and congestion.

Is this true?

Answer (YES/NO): NO